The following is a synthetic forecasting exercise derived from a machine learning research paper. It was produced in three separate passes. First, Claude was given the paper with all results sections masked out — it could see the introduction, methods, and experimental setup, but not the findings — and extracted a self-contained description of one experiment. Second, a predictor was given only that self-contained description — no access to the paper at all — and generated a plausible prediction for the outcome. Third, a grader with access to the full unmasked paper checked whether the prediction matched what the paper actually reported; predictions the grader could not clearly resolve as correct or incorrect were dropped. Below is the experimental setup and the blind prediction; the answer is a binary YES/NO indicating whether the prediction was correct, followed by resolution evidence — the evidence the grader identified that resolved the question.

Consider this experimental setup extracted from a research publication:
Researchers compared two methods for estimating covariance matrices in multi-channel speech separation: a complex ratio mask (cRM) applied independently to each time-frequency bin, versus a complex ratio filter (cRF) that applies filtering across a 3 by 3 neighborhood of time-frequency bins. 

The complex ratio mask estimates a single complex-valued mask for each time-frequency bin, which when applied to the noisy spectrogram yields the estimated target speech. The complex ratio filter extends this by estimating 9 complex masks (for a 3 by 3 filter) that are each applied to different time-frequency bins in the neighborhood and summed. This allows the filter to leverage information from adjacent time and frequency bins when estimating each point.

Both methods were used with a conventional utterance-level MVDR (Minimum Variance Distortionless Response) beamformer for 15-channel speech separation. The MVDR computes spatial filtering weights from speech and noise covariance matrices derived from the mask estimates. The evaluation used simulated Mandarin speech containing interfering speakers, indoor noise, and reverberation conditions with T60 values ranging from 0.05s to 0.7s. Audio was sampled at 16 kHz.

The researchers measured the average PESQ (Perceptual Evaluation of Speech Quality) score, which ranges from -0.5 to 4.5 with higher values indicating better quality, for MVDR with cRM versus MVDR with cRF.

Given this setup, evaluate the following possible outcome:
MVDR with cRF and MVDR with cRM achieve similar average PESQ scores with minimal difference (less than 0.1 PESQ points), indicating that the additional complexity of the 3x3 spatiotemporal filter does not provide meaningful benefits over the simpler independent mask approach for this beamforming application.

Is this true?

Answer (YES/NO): YES